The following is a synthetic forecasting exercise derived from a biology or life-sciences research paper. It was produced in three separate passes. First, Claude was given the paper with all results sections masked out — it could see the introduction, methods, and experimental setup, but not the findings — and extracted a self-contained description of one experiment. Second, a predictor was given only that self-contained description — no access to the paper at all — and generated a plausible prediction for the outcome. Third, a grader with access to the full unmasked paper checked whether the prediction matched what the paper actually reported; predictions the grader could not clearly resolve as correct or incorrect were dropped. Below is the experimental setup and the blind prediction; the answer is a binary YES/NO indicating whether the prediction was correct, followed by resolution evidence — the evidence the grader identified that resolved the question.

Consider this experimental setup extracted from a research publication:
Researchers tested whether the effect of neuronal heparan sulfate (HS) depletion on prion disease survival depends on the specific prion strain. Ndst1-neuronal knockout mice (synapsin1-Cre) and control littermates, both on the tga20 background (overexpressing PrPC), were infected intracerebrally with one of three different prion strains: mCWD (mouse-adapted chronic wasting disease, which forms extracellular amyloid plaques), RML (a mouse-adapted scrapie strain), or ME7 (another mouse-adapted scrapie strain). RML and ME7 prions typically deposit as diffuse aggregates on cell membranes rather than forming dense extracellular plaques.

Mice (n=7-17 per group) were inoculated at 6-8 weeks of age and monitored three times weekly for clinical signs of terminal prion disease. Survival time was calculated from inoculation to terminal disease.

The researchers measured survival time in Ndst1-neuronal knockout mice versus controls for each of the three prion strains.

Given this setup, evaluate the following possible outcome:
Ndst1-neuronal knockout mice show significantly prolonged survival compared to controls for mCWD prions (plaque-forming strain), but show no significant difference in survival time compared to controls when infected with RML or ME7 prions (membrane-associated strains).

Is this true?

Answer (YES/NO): NO